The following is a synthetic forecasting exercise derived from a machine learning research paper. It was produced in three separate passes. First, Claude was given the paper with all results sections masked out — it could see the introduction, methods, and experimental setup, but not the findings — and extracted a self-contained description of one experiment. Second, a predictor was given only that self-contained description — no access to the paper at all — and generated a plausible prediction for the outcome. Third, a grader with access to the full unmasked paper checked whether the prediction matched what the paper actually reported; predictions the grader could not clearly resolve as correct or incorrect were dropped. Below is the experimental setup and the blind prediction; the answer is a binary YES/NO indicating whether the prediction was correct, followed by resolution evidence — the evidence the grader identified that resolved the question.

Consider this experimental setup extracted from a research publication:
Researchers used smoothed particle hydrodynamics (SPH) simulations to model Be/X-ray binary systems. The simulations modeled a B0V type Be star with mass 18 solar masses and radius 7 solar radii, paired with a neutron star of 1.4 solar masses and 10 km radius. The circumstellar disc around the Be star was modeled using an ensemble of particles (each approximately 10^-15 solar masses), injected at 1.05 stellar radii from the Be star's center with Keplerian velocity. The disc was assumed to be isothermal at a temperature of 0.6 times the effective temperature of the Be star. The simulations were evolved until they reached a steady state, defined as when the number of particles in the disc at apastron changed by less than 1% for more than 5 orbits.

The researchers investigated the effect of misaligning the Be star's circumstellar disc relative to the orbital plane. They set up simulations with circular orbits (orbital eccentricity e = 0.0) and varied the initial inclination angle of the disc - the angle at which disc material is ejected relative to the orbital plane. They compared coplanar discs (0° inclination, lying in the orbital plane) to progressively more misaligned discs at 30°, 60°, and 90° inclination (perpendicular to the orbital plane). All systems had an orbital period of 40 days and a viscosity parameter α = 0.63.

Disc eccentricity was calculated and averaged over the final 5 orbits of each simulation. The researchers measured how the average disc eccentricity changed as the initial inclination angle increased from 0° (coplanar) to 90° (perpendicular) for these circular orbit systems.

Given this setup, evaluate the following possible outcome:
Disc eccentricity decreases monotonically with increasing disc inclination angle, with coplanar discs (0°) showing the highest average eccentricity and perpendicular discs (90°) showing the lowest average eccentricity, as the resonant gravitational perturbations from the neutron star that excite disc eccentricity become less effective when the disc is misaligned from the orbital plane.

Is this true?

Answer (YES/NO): NO